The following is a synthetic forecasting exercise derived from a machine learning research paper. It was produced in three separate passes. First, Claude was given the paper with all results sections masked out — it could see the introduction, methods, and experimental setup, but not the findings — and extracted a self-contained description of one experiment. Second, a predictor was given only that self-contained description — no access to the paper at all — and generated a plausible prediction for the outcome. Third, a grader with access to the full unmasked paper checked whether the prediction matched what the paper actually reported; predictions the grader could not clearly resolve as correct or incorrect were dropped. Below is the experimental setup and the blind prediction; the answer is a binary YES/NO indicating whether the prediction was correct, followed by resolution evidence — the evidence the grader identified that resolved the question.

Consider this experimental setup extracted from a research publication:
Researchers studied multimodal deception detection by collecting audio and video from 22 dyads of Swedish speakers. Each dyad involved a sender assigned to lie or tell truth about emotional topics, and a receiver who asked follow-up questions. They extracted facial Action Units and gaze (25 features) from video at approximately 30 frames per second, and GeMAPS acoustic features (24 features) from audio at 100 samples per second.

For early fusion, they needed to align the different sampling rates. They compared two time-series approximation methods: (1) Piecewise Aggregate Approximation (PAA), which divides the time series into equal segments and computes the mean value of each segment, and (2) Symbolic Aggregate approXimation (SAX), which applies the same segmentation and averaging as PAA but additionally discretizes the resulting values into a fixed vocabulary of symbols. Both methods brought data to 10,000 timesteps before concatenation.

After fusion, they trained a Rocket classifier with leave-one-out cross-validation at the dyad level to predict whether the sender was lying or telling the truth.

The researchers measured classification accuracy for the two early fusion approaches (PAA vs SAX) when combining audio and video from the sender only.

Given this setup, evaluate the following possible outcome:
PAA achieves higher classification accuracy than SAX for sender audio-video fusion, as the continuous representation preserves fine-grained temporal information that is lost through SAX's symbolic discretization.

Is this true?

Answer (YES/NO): YES